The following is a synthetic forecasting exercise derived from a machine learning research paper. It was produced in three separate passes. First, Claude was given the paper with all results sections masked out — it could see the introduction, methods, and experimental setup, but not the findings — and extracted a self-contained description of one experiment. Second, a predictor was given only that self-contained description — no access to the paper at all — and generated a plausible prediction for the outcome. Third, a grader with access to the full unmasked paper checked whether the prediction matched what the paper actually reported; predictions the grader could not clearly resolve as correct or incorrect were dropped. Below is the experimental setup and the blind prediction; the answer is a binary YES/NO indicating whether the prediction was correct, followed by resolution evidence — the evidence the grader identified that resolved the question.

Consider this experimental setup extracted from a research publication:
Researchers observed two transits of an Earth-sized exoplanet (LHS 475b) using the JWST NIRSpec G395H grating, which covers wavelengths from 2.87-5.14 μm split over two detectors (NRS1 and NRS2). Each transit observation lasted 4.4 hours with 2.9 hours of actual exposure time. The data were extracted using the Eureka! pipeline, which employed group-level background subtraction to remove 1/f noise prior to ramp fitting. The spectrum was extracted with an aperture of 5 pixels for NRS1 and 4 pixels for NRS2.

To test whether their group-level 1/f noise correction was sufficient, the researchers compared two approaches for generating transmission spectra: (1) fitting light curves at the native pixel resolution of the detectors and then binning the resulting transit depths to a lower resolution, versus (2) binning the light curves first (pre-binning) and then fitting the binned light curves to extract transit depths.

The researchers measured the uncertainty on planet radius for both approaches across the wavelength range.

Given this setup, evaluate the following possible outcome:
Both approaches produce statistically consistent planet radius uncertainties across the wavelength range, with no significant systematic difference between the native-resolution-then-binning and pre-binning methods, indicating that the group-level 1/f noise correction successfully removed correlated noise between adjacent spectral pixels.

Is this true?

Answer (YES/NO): YES